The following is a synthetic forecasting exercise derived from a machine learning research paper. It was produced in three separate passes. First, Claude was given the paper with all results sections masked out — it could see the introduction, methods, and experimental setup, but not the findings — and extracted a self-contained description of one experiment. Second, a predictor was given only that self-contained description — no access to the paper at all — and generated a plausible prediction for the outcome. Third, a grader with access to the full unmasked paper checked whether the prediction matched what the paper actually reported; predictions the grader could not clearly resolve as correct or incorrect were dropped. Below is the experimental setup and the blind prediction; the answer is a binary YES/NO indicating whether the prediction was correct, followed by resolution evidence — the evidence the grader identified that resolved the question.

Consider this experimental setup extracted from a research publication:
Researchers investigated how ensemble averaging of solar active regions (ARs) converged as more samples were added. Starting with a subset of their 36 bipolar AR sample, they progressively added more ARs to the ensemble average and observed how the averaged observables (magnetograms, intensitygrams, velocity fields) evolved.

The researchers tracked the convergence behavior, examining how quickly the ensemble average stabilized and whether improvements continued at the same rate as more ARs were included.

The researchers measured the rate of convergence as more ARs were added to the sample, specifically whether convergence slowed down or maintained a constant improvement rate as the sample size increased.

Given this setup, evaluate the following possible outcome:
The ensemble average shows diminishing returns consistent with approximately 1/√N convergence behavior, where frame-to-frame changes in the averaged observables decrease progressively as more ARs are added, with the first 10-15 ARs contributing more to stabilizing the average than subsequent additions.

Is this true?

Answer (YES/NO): NO